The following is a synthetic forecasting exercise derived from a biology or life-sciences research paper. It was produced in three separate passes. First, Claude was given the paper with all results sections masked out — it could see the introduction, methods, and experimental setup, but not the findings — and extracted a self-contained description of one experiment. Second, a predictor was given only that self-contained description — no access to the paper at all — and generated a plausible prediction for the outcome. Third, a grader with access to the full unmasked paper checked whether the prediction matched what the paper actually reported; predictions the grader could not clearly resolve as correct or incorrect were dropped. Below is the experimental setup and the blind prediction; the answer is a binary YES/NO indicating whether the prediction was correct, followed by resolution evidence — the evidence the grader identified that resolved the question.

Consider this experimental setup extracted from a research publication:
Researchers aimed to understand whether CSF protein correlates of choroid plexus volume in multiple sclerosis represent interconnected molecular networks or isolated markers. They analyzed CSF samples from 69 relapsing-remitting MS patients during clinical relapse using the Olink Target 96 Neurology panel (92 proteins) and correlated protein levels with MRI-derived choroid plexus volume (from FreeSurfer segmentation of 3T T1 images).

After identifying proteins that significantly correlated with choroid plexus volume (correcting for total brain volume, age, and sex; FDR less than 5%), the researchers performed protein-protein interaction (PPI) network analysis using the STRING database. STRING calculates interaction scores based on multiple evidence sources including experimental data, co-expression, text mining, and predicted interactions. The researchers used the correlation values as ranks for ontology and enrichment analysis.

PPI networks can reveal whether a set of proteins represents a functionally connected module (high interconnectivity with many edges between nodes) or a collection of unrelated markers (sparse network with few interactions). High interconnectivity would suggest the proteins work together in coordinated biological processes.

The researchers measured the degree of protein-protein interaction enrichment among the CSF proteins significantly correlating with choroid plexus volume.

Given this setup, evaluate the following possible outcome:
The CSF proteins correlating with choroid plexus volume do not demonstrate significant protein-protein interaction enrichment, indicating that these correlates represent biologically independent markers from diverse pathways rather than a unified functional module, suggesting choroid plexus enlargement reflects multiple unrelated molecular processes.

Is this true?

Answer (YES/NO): NO